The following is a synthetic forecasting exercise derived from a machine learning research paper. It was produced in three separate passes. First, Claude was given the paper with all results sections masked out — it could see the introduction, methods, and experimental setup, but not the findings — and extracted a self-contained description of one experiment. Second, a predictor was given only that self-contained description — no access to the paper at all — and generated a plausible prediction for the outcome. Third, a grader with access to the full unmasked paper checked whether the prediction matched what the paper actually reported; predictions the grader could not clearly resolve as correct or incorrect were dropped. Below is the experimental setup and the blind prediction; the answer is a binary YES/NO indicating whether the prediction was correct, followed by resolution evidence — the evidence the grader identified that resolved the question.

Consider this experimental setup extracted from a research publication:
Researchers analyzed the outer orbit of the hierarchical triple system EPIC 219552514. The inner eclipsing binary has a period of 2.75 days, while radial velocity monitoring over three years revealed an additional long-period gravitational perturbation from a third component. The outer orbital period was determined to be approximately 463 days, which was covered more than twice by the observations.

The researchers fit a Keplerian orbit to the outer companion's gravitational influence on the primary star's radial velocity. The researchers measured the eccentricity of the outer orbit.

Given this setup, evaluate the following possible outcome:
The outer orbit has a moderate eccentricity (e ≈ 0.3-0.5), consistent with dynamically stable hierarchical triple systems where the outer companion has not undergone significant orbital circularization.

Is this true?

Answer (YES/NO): NO